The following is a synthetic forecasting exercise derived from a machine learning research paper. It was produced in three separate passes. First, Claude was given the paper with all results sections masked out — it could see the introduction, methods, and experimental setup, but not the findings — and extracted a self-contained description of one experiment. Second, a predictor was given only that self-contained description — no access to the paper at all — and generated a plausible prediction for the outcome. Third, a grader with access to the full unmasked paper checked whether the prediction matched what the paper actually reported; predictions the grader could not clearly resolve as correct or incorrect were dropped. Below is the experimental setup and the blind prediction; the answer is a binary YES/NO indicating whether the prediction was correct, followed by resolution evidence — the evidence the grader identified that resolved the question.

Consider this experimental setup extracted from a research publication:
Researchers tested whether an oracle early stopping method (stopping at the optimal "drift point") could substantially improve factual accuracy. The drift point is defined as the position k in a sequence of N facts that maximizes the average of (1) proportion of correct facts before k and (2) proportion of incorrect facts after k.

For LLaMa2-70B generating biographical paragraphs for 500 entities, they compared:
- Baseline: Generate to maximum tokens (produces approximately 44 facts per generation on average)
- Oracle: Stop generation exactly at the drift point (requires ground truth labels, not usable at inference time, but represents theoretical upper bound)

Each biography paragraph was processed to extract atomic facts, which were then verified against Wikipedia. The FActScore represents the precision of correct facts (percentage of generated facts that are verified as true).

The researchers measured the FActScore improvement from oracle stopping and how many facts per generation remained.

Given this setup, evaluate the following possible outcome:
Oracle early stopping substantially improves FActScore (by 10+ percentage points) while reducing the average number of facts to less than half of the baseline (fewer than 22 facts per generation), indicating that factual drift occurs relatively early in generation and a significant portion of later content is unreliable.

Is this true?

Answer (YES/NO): YES